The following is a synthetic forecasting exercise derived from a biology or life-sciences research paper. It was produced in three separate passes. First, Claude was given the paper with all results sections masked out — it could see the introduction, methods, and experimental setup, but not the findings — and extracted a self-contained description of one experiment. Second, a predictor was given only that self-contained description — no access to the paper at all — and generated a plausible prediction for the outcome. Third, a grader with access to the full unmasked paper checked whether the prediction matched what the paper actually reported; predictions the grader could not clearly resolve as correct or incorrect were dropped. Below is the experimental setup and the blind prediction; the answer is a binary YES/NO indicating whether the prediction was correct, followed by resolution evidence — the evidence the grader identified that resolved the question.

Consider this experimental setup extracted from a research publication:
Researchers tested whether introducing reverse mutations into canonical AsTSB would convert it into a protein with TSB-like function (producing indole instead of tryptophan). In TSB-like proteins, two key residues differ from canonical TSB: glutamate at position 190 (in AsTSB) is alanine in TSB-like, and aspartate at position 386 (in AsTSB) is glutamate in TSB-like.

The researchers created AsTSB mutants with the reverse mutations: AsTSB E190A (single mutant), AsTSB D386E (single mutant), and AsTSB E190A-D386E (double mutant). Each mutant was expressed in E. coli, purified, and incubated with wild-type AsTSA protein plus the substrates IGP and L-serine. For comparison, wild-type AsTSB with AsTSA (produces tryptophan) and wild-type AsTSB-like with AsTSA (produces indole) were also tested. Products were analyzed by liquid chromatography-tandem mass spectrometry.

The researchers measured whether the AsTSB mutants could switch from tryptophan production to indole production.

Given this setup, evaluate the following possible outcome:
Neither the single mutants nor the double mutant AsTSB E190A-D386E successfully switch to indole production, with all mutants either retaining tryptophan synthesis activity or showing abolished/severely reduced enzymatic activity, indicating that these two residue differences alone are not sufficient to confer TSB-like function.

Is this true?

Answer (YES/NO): YES